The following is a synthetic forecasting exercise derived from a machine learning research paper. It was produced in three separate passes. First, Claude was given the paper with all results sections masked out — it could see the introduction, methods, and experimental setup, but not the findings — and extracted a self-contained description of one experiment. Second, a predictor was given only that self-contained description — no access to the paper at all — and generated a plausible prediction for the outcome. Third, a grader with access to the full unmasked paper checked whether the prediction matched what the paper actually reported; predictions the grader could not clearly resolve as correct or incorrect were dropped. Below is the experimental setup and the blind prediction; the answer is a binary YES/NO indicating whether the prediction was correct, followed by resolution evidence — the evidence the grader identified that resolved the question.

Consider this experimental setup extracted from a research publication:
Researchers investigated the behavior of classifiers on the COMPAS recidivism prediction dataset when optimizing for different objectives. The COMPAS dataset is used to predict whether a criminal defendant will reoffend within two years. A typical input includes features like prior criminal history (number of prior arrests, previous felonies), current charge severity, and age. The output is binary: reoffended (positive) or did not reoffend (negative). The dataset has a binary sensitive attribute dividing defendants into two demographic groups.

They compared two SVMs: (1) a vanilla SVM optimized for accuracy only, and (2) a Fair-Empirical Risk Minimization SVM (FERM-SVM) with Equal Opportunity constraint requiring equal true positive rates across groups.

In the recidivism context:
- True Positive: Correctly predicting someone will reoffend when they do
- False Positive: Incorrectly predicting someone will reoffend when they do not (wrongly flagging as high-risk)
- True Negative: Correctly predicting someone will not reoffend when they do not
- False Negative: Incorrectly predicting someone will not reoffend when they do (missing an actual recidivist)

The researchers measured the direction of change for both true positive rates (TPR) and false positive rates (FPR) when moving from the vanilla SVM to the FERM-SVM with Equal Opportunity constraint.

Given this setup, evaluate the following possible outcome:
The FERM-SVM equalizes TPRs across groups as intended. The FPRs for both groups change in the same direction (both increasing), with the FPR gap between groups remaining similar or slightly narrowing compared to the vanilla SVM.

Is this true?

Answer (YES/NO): YES